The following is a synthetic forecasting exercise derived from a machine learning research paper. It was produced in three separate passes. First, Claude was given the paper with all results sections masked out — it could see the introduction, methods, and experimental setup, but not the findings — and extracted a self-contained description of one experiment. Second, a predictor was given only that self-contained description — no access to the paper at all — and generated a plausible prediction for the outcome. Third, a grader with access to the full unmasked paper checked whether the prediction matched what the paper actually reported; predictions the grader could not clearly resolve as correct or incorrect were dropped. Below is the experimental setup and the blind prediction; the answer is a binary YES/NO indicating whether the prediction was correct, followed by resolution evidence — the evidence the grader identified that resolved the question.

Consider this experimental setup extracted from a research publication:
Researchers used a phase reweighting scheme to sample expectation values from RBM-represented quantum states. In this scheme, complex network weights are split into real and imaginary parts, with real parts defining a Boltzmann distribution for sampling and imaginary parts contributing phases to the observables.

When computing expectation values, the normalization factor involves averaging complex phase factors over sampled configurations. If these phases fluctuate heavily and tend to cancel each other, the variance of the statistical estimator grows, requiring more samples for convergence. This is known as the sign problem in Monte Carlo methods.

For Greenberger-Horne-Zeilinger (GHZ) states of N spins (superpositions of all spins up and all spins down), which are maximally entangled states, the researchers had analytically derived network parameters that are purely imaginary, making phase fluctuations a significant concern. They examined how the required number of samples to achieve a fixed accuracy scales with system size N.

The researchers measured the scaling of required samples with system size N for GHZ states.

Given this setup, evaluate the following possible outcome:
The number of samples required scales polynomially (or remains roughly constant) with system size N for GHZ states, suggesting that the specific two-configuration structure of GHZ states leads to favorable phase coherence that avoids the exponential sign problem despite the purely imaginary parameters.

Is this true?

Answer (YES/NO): NO